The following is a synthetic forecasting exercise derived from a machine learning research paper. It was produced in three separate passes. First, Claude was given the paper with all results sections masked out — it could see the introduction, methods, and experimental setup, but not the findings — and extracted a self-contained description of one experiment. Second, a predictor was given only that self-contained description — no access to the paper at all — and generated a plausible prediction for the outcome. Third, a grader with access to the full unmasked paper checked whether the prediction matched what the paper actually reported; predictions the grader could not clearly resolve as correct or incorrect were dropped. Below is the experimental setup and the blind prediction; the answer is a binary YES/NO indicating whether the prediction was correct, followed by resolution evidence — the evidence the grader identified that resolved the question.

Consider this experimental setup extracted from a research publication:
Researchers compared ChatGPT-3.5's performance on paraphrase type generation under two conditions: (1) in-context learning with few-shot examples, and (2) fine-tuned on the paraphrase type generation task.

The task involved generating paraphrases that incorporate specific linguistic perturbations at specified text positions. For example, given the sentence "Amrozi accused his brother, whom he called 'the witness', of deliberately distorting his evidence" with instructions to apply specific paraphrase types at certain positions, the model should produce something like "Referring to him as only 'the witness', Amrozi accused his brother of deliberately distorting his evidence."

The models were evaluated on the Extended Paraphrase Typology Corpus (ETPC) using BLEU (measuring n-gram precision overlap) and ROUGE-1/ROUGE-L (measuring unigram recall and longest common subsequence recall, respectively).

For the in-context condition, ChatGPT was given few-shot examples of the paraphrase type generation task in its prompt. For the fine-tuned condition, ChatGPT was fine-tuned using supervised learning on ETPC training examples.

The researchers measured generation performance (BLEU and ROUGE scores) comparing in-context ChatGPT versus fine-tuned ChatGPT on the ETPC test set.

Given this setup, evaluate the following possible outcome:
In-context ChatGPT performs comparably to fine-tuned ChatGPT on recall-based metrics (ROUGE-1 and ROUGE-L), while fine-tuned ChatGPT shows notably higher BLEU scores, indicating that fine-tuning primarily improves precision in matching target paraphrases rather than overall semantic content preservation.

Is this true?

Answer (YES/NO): NO